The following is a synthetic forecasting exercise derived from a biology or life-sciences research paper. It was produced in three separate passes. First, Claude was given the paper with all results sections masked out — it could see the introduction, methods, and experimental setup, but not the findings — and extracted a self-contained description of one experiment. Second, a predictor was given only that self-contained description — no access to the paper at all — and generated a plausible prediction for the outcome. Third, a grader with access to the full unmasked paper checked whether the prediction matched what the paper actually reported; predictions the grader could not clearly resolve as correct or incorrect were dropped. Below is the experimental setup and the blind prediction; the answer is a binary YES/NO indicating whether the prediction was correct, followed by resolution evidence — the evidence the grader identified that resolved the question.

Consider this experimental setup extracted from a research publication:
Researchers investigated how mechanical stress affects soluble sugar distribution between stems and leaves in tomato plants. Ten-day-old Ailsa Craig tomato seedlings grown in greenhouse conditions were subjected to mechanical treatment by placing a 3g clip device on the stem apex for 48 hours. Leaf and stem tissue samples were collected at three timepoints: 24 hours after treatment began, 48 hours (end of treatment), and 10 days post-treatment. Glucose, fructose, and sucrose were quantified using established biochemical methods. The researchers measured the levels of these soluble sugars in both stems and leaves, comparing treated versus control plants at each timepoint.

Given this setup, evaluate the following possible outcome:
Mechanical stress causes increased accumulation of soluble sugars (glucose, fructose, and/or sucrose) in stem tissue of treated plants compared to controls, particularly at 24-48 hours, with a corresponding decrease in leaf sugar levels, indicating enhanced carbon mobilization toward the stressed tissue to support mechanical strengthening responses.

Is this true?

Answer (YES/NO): NO